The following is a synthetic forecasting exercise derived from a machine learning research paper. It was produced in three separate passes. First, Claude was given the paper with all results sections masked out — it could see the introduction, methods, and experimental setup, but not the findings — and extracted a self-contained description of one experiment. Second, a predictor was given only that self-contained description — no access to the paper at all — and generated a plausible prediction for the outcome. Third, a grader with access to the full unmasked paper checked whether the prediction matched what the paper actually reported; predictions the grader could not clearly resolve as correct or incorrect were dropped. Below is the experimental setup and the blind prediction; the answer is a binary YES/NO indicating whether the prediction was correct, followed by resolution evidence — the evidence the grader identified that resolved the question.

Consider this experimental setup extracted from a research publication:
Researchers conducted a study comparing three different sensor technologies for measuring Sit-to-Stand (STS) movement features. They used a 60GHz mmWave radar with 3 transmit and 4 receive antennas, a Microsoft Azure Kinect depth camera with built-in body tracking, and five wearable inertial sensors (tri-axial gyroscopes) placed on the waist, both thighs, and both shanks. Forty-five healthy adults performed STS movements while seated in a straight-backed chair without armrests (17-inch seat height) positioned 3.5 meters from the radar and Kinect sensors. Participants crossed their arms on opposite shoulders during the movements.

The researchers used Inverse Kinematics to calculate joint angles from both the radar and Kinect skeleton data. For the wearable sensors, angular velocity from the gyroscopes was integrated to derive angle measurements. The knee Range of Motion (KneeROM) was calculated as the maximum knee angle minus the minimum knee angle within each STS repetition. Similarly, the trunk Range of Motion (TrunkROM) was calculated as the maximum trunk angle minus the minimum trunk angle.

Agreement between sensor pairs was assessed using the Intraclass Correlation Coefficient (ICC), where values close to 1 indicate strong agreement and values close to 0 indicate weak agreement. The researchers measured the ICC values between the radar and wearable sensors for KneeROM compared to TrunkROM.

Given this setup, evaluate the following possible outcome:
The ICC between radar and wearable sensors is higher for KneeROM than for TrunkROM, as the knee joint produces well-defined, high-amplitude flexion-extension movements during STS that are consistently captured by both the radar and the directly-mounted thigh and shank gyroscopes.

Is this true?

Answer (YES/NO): NO